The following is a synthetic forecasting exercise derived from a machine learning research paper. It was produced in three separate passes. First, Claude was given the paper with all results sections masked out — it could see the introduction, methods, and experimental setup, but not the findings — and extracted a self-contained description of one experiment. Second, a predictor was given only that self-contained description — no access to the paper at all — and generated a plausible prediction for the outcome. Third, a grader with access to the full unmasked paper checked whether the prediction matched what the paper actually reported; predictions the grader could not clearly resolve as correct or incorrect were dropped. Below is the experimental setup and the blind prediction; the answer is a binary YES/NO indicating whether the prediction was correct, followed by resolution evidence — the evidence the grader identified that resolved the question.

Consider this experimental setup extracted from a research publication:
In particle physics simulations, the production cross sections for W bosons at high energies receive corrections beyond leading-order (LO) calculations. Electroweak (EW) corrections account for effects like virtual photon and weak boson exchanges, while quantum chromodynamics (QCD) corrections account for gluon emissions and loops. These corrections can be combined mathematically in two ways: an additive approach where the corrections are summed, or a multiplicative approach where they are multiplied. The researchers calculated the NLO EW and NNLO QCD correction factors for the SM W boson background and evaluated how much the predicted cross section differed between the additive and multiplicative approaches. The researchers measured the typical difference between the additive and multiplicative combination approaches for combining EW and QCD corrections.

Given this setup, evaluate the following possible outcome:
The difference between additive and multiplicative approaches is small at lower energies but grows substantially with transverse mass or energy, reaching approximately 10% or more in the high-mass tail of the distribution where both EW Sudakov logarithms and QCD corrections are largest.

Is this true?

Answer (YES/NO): NO